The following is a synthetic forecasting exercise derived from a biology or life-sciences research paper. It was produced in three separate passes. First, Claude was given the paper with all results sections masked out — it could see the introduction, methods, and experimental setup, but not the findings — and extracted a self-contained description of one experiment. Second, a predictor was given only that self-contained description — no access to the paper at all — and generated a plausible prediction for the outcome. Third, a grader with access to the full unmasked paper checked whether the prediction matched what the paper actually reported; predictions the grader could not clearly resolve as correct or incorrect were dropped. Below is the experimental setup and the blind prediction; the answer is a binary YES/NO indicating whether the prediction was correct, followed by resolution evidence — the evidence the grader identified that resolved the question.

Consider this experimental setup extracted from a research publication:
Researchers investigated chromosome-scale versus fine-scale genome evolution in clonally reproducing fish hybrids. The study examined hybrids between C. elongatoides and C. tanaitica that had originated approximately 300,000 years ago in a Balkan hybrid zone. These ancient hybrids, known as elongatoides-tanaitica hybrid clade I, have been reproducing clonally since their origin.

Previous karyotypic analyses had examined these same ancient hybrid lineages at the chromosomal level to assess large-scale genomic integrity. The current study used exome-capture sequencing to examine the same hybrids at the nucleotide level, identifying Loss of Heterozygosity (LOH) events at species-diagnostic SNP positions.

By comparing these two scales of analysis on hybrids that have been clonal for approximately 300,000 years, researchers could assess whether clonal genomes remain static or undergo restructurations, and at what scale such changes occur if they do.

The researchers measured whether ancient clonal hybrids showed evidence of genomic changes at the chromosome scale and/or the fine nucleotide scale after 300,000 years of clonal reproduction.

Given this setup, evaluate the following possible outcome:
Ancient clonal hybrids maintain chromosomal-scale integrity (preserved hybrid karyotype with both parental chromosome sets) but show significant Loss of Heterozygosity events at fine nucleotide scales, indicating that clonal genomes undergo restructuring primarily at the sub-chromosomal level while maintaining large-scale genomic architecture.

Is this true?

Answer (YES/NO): YES